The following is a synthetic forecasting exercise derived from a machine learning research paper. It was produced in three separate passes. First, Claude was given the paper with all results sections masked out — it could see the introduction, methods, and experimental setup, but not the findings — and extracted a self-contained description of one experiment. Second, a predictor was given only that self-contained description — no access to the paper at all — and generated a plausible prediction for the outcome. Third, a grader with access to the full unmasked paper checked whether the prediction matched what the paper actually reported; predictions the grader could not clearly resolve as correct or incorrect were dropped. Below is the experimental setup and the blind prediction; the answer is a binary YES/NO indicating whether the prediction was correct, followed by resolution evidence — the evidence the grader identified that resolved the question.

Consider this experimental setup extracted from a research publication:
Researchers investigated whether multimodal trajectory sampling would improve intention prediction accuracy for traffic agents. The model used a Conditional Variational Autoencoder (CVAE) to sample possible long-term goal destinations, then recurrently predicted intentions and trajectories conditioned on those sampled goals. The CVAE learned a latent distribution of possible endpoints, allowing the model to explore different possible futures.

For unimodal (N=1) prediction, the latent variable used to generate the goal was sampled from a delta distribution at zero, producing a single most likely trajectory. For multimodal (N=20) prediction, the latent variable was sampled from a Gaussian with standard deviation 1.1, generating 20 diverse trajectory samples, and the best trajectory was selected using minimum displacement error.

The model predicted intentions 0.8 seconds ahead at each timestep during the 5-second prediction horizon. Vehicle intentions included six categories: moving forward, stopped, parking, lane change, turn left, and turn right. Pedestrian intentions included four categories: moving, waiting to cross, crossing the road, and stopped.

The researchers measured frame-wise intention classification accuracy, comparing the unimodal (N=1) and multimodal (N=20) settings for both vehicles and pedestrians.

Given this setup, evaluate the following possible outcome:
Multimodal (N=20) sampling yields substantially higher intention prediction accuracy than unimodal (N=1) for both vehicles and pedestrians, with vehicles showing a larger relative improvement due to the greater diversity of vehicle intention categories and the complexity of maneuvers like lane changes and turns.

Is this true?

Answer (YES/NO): NO